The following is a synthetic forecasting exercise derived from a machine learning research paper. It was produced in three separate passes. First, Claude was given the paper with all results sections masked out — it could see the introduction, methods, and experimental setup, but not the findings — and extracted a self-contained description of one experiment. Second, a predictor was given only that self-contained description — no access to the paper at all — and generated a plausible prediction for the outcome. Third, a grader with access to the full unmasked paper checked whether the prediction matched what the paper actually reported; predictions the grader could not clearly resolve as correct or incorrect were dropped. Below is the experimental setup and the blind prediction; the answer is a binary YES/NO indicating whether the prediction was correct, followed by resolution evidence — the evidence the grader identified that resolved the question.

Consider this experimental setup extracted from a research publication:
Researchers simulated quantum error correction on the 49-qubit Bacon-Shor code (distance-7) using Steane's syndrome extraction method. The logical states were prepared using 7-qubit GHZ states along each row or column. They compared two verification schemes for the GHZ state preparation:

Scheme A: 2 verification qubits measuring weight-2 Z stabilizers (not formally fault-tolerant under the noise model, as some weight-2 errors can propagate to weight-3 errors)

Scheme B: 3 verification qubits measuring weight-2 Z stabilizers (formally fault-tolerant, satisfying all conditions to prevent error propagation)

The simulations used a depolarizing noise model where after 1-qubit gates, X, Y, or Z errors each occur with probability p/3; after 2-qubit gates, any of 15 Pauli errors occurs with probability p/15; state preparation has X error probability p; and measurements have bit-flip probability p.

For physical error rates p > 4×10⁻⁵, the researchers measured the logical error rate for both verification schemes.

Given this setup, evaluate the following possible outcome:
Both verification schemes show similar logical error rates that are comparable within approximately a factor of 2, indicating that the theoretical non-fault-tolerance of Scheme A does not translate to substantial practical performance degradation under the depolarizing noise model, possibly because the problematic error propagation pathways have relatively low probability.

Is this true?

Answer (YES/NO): YES